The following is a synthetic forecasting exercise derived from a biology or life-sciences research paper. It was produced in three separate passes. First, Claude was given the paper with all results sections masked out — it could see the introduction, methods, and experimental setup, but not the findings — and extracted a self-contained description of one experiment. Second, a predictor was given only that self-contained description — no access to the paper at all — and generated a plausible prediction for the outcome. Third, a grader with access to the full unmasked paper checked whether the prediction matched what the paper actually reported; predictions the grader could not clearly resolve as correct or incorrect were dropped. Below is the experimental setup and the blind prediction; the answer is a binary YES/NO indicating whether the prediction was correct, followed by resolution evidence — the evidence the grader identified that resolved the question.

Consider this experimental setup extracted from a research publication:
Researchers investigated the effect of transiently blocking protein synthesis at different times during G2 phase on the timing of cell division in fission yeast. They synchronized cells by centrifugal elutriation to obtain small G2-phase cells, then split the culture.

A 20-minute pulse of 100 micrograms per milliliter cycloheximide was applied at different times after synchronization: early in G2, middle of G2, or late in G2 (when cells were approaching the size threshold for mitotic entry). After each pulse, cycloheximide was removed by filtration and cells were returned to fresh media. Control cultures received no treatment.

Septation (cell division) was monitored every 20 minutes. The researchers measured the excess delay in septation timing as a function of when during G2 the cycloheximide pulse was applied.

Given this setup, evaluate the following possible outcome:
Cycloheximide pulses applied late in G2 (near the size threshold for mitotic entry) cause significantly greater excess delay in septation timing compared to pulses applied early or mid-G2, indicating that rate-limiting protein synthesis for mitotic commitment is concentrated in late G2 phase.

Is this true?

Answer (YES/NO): YES